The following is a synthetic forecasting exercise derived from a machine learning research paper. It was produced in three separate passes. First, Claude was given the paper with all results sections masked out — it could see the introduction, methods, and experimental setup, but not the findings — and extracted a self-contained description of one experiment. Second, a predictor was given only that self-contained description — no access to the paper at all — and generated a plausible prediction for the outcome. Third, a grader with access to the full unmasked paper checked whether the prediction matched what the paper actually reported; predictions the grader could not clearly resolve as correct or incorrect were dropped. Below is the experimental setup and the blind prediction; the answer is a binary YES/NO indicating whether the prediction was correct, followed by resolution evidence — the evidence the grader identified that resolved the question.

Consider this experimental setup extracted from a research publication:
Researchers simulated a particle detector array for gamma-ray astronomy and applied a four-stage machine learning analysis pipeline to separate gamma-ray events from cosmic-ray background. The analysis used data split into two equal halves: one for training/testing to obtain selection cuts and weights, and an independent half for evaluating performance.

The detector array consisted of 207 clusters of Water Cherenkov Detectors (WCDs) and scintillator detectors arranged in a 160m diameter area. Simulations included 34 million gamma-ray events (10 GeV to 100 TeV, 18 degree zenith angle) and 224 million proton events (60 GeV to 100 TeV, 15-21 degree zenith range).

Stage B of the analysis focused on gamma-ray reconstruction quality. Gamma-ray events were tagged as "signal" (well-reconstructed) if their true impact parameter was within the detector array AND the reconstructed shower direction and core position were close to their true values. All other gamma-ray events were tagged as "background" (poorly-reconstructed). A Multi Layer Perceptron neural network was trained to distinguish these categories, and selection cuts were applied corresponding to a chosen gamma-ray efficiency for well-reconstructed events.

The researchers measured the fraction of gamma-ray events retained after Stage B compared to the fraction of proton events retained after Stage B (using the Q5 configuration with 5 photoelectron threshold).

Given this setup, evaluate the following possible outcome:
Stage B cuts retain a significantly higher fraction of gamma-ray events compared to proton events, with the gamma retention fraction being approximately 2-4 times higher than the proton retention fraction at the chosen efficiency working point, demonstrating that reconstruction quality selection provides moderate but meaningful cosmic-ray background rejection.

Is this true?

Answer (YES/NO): NO